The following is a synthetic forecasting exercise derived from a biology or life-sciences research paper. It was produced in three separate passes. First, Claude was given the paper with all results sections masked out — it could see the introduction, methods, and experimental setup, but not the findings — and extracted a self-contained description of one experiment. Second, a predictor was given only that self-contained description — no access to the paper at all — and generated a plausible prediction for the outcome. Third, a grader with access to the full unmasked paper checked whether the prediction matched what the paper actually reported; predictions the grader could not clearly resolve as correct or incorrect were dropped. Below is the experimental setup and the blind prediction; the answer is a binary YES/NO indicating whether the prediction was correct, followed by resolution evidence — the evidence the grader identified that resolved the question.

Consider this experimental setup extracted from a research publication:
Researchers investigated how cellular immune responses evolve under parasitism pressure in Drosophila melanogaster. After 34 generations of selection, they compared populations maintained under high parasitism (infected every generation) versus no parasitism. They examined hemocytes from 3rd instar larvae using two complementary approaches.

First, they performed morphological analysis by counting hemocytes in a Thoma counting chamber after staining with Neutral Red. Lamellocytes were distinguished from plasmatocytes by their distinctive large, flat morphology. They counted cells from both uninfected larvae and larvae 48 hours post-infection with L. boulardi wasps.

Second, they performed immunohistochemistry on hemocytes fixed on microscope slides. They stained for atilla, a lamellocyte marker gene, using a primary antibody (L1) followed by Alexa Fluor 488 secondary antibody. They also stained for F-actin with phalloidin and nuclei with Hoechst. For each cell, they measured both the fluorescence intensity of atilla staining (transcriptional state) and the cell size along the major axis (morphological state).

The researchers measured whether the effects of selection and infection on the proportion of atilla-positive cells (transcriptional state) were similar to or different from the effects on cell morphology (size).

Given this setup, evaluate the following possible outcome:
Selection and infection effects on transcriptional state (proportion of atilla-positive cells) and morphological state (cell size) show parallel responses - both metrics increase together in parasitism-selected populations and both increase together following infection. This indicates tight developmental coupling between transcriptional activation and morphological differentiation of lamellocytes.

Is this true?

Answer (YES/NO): NO